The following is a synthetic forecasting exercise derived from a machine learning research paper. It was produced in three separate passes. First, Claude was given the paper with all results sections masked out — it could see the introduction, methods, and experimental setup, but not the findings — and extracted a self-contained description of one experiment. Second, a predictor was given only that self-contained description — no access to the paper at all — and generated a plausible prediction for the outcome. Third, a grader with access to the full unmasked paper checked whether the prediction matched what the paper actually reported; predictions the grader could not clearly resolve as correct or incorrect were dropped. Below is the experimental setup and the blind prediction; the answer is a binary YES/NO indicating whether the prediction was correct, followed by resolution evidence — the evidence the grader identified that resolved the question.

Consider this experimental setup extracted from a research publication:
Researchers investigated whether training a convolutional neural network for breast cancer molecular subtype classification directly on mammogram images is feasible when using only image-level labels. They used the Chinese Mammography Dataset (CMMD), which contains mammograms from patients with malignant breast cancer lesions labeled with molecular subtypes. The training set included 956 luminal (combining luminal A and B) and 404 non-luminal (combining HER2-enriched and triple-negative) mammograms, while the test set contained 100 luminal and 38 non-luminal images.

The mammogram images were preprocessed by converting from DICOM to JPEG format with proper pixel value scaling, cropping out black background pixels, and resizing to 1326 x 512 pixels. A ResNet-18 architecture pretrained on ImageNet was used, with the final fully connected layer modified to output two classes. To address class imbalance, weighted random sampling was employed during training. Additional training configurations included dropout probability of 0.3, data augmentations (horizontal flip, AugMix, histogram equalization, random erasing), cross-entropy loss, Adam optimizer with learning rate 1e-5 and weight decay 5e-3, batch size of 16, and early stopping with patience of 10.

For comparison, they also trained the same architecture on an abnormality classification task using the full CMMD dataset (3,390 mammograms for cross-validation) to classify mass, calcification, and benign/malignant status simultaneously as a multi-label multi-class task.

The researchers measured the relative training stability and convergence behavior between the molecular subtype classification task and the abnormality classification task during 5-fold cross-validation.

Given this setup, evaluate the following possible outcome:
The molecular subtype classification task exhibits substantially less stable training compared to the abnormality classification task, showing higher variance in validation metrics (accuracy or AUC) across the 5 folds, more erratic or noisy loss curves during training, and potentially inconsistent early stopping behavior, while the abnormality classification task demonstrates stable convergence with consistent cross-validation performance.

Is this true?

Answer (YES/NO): YES